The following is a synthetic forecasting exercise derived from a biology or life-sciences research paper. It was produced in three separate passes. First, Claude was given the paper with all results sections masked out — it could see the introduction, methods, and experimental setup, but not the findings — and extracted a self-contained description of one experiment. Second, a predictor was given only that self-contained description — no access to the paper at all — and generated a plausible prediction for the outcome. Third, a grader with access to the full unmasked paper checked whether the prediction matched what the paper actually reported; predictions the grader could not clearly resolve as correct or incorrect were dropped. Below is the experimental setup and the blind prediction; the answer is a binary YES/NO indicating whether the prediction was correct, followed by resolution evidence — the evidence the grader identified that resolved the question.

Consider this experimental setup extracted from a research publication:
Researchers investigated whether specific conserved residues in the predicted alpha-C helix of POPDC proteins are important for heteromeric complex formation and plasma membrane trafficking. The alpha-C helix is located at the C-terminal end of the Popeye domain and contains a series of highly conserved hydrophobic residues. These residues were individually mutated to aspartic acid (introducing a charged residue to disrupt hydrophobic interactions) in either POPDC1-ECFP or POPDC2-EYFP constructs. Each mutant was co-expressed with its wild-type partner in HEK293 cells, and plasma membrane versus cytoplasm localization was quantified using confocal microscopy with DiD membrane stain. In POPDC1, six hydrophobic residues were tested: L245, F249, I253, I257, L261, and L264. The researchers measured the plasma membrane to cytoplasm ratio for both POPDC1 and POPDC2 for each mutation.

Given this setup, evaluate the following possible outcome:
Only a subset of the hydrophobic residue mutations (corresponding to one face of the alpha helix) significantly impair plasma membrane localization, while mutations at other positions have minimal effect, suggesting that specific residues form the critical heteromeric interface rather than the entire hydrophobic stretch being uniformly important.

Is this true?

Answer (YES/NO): YES